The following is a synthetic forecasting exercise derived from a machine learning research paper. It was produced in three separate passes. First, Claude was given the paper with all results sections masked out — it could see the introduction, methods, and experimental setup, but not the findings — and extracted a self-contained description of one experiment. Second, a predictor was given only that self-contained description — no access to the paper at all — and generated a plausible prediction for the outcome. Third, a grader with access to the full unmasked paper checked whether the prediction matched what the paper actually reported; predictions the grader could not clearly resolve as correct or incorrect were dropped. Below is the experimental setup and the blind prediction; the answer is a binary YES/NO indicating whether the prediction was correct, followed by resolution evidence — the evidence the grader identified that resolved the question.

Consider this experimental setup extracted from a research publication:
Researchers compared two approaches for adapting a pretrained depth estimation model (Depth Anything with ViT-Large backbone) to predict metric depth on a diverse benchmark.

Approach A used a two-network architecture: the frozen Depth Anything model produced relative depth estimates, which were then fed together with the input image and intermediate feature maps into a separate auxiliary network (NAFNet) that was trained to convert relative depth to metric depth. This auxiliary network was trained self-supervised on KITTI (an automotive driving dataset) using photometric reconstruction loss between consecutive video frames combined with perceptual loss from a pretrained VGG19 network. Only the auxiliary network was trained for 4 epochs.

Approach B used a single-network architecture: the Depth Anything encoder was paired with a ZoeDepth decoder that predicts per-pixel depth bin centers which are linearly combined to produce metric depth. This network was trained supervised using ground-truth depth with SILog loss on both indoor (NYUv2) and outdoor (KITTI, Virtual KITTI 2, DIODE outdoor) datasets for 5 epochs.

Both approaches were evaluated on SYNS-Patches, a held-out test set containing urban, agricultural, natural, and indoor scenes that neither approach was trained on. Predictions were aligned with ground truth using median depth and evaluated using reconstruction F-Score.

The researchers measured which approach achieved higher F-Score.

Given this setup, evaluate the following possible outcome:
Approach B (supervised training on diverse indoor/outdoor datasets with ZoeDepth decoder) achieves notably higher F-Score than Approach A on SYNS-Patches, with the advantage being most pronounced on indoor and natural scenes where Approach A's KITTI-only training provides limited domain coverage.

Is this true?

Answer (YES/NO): NO